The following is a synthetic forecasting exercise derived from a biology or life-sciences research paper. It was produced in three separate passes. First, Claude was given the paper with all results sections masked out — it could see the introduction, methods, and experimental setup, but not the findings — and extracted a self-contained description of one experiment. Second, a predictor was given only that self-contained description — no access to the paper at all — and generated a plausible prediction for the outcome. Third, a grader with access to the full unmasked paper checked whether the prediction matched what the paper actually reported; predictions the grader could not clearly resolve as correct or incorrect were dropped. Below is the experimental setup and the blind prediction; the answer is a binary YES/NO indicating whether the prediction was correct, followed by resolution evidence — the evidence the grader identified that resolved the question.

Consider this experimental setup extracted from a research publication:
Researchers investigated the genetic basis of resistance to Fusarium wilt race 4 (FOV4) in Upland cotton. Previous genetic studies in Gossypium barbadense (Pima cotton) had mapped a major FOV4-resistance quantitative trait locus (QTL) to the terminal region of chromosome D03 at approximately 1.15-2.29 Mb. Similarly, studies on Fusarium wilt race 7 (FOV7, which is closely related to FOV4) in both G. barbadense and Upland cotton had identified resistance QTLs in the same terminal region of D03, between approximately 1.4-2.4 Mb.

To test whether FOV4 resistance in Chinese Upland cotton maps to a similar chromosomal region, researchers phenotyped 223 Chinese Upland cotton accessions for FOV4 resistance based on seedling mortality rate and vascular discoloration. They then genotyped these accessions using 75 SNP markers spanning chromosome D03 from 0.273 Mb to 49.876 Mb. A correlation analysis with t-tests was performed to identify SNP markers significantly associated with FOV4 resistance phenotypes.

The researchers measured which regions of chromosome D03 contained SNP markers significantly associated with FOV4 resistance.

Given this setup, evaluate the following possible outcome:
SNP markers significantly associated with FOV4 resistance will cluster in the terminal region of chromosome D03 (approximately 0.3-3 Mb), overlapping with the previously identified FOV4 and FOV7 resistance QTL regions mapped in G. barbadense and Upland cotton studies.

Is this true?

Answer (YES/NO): YES